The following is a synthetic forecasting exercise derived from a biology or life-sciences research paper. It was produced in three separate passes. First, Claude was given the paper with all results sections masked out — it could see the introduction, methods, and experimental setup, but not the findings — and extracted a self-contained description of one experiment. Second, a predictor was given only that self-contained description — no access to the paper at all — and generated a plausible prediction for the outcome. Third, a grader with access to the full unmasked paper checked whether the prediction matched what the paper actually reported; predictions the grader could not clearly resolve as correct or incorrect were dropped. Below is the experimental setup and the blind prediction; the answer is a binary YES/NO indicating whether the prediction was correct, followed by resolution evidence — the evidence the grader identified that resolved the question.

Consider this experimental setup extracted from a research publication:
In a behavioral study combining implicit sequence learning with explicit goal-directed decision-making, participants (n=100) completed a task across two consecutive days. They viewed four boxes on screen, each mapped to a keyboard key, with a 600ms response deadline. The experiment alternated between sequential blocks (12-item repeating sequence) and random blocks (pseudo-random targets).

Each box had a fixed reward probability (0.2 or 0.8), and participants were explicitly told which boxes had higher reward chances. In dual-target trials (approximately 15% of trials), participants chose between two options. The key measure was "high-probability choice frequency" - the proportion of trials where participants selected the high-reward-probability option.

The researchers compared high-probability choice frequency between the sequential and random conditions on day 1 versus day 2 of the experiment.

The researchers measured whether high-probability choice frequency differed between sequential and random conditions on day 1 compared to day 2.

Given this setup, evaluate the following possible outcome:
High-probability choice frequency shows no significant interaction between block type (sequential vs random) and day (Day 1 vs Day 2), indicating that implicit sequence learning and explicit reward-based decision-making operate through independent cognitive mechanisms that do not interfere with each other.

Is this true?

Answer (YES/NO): NO